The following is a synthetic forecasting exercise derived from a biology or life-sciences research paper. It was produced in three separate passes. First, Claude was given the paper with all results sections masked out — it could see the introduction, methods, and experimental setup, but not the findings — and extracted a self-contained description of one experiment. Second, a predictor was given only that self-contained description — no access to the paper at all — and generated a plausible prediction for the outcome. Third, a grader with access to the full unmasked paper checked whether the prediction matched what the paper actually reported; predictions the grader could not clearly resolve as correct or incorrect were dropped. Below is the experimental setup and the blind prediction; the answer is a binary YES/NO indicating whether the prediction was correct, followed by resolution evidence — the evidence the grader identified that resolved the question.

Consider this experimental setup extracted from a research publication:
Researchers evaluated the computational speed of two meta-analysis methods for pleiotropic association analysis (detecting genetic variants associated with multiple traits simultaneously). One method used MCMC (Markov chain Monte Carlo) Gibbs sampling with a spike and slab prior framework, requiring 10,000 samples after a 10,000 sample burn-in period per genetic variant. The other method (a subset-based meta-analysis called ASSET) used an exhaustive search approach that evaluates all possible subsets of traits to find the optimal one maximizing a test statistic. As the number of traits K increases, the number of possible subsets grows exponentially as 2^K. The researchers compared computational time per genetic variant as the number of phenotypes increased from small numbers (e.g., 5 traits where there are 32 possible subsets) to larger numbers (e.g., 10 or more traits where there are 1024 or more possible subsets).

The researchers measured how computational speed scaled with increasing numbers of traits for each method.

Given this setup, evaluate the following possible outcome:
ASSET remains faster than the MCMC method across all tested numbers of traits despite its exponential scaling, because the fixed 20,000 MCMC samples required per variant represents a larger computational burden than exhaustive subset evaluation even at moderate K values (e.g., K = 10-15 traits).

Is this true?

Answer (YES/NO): NO